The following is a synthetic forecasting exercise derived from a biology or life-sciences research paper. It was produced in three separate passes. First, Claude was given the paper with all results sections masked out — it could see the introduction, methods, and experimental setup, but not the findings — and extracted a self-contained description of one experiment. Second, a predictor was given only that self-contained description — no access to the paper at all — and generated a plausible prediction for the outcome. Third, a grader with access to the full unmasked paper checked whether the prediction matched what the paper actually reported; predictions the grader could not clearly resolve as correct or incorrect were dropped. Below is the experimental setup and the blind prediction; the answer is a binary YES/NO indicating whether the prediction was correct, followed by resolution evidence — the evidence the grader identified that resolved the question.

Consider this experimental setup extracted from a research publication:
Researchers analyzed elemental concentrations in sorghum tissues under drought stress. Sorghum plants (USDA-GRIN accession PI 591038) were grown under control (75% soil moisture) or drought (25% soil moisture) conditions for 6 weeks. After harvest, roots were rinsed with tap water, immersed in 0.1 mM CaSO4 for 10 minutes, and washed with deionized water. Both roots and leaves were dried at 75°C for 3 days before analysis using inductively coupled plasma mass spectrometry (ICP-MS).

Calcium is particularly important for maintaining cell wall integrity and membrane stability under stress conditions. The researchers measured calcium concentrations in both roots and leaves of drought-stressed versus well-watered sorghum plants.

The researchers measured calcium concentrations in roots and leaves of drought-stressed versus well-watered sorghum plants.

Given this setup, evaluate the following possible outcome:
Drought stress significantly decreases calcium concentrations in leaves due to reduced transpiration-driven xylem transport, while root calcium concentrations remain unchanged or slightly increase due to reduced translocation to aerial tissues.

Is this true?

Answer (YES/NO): NO